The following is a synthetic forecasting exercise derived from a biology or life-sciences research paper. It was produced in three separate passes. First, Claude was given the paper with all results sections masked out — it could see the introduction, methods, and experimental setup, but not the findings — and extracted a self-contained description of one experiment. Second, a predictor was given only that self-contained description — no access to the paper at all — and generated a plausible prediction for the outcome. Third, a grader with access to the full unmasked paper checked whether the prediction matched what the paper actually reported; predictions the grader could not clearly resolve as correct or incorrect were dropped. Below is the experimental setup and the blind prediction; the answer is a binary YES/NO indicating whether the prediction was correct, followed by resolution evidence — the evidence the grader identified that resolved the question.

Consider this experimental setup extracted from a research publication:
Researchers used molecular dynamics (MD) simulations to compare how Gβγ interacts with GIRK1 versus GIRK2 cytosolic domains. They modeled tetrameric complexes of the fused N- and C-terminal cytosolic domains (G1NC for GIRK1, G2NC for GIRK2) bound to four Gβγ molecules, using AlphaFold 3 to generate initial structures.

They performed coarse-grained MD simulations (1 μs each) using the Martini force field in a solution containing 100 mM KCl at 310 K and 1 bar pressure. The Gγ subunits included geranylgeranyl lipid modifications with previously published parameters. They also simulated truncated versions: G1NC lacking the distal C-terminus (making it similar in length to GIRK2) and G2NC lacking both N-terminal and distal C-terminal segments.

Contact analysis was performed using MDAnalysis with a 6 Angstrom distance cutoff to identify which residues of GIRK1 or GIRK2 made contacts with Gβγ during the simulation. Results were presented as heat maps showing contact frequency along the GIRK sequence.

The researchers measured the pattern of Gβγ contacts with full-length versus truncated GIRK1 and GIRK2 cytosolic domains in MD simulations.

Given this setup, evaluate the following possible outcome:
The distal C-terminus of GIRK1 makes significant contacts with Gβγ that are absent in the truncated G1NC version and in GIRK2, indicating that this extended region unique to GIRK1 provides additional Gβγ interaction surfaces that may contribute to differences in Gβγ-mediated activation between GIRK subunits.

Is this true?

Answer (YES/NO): NO